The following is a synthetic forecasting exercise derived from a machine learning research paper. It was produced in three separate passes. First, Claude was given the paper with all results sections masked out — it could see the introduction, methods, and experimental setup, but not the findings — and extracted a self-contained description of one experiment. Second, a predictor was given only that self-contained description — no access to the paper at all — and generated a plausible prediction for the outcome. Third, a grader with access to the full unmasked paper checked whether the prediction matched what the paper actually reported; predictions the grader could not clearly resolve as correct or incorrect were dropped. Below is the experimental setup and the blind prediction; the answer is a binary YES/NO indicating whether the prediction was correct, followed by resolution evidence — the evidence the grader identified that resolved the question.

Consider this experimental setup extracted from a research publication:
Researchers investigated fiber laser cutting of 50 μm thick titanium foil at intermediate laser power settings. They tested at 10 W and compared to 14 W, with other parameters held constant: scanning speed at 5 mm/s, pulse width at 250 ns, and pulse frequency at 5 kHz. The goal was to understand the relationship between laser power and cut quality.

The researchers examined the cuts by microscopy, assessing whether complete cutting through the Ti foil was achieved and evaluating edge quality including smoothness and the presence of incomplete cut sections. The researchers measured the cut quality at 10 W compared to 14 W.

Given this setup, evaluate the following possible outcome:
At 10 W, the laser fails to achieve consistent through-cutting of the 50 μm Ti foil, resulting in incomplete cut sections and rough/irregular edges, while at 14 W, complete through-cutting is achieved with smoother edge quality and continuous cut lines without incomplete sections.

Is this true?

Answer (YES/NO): YES